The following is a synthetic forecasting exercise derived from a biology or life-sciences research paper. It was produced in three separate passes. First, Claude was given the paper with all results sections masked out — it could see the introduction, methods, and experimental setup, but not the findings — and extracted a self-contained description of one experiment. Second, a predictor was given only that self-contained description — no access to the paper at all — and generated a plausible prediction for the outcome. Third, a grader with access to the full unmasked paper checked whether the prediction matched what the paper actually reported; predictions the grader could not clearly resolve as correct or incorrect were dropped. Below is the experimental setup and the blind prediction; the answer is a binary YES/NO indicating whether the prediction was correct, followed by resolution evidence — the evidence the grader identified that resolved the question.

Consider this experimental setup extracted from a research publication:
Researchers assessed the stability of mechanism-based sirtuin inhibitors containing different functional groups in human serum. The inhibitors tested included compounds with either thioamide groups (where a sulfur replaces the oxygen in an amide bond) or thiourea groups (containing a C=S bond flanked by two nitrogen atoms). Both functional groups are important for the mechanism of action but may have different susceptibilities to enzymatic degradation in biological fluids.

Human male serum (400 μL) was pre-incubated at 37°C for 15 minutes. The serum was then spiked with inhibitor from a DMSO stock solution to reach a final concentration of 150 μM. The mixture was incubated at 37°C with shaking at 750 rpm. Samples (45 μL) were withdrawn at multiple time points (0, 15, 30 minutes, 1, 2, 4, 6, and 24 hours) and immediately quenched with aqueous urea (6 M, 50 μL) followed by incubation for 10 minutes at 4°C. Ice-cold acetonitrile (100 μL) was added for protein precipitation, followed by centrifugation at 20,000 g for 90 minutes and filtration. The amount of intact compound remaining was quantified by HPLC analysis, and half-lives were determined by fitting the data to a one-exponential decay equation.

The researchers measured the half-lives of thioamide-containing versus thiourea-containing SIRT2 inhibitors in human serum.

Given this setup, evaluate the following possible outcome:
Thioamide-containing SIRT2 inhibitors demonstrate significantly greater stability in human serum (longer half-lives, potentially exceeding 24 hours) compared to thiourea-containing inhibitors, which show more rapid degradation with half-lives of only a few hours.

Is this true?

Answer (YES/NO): NO